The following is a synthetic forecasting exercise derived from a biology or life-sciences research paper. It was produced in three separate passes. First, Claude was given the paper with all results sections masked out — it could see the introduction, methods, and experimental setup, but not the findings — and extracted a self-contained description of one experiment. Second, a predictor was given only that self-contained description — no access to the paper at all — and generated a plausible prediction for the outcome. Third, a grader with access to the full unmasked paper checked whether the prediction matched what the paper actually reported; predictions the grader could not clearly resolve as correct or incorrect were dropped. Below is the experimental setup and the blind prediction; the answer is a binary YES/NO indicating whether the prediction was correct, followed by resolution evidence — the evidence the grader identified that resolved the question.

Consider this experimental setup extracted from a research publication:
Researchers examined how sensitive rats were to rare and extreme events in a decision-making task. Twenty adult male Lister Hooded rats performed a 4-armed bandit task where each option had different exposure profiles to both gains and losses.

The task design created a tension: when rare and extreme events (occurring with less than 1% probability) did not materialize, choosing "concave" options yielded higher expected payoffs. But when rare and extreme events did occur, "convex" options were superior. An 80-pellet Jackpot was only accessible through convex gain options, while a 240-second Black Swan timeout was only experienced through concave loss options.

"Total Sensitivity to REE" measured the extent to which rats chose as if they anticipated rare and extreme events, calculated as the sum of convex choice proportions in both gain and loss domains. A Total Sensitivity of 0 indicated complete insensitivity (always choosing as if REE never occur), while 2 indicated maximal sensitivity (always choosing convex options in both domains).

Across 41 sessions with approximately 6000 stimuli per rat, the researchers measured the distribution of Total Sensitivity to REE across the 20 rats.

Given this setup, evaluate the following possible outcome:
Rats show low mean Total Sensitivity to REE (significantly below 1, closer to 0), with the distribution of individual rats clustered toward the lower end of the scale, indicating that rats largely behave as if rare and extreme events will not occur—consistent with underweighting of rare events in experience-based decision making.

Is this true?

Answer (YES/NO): NO